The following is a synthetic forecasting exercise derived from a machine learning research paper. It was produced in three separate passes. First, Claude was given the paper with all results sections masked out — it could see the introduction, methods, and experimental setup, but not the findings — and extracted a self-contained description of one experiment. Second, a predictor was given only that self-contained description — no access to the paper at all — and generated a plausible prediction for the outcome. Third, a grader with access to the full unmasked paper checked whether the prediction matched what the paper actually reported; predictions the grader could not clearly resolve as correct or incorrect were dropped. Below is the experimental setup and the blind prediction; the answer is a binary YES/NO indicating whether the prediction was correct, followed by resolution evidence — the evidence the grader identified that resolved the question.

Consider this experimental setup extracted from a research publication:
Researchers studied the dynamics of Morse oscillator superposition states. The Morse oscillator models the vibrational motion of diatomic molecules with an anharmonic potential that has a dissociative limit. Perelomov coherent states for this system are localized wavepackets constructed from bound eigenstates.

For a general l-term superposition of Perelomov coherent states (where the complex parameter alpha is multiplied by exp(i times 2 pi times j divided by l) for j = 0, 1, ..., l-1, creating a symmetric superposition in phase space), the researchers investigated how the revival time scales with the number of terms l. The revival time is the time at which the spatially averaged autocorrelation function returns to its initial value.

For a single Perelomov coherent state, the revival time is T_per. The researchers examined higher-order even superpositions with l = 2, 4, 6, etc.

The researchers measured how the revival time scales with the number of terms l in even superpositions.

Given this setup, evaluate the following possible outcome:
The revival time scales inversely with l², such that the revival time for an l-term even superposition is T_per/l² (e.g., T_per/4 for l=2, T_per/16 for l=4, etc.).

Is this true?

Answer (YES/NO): NO